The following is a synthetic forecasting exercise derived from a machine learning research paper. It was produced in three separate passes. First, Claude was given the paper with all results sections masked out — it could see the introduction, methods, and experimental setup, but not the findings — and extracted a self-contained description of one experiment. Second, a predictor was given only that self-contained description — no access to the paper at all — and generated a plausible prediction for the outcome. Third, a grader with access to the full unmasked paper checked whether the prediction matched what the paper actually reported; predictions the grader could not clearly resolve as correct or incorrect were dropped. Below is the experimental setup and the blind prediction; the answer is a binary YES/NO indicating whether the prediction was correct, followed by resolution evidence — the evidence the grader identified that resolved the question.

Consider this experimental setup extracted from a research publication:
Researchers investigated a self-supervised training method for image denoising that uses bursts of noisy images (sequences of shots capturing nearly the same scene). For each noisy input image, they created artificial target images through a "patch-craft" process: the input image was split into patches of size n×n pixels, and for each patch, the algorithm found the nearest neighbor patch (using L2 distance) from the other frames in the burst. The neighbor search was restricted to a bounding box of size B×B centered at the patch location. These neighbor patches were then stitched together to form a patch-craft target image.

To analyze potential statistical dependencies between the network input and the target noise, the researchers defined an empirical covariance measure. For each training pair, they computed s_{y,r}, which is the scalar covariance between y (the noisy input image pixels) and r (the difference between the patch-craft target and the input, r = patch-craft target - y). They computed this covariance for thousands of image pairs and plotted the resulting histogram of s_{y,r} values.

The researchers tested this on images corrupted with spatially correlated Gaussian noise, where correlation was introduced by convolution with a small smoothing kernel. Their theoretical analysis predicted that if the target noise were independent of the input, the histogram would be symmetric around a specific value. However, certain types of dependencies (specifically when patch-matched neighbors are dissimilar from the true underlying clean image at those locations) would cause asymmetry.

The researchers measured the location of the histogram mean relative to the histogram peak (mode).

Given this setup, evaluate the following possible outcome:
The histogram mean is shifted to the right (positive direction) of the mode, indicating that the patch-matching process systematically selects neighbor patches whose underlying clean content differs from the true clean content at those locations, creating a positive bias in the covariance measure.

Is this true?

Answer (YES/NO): NO